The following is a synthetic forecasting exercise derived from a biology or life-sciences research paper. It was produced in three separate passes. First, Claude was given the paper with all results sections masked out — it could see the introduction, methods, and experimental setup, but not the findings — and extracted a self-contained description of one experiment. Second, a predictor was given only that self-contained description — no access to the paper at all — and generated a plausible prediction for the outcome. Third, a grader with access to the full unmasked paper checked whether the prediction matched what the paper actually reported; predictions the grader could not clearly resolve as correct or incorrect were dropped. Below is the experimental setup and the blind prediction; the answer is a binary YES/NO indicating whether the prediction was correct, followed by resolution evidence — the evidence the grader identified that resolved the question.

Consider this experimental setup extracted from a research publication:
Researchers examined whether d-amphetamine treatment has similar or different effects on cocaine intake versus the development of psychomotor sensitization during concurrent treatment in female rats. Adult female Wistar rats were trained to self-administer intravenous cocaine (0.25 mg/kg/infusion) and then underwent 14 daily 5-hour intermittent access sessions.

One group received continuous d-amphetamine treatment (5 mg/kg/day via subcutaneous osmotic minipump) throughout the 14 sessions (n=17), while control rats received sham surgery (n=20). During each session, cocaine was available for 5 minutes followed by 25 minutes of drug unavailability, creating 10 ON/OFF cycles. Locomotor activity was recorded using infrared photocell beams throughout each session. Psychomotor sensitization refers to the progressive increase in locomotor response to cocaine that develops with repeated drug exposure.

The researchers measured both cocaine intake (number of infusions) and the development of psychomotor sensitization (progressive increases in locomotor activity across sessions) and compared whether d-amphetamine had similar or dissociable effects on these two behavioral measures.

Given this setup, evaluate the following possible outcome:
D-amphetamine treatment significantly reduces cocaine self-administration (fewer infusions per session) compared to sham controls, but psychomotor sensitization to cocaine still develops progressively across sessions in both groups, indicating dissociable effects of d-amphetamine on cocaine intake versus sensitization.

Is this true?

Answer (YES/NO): NO